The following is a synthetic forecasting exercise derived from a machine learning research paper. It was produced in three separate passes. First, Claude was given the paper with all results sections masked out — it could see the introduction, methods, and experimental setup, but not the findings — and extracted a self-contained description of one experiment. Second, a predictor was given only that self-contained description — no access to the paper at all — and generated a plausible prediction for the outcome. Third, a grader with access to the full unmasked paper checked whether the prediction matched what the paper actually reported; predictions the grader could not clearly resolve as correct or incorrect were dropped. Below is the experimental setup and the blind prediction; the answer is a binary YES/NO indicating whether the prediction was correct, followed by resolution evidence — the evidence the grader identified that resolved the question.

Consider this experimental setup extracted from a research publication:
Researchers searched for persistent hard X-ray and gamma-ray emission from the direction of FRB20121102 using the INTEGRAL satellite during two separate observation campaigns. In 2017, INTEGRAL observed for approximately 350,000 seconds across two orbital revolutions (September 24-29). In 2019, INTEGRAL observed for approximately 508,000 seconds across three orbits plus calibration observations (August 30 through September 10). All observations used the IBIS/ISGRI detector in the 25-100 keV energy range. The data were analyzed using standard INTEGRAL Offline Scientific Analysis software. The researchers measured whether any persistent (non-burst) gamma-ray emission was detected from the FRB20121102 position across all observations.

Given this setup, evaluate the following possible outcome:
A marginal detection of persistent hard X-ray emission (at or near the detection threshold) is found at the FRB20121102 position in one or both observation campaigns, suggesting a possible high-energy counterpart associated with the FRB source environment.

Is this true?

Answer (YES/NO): NO